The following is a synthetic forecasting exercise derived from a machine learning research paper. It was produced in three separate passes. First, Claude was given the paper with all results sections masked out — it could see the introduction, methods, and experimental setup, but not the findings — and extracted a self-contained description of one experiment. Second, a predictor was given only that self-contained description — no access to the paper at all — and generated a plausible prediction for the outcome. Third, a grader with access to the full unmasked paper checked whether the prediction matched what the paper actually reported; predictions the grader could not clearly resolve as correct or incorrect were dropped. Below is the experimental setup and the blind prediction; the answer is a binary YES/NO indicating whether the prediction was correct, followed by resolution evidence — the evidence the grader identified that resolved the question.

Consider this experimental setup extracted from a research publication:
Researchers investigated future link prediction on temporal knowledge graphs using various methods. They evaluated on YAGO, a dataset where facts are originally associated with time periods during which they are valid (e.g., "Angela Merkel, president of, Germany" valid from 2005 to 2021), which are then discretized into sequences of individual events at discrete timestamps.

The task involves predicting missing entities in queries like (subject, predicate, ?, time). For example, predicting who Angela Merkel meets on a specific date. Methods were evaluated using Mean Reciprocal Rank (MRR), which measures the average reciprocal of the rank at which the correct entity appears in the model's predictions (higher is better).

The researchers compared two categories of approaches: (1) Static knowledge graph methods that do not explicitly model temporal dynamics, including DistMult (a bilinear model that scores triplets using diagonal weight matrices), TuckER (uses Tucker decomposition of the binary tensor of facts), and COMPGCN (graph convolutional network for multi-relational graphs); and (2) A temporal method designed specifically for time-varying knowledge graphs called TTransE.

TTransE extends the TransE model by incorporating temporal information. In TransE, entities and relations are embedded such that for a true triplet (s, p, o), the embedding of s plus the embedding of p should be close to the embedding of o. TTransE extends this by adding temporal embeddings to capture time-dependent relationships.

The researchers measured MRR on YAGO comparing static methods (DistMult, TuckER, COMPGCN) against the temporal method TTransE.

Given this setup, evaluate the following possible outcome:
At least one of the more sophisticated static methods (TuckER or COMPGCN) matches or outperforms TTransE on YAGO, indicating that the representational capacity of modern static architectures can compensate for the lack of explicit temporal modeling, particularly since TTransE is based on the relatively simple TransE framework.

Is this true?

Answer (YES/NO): YES